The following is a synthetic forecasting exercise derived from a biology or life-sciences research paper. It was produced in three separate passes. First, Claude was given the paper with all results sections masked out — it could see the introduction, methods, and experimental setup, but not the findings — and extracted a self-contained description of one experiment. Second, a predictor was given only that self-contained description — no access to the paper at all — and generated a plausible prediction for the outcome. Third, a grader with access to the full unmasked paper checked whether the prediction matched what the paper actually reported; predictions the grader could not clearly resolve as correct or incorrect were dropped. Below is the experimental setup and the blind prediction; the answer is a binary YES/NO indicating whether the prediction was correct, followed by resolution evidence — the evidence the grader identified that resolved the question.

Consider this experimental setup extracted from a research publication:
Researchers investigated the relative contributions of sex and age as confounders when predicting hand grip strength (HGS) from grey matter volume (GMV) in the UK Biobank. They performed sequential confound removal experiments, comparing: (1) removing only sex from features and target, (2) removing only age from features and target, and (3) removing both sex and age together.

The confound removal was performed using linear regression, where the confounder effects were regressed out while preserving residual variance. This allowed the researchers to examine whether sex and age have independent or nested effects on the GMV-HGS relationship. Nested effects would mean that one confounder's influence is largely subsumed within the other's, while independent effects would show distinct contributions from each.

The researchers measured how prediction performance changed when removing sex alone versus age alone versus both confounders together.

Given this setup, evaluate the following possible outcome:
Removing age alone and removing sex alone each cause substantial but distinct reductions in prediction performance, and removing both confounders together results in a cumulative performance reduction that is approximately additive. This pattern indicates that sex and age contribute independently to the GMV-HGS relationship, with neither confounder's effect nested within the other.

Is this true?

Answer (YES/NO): NO